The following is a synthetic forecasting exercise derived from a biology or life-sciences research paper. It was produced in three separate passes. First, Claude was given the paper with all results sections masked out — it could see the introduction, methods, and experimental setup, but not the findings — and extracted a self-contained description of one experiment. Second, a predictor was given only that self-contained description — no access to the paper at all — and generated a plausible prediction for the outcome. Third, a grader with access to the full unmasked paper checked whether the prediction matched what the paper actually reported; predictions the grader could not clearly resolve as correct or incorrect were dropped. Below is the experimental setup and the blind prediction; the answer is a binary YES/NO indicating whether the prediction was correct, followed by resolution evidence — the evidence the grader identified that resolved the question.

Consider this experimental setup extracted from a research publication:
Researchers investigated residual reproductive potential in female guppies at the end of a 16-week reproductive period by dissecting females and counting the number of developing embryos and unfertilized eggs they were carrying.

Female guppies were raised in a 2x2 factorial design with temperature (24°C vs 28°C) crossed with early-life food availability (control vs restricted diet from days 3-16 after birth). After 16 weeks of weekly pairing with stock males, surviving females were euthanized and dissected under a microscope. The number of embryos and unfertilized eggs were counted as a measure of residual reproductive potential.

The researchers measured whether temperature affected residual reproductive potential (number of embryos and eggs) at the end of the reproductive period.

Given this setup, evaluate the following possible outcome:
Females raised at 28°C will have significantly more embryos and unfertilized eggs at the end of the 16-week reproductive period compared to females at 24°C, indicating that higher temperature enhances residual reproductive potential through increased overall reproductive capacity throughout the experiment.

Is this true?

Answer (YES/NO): NO